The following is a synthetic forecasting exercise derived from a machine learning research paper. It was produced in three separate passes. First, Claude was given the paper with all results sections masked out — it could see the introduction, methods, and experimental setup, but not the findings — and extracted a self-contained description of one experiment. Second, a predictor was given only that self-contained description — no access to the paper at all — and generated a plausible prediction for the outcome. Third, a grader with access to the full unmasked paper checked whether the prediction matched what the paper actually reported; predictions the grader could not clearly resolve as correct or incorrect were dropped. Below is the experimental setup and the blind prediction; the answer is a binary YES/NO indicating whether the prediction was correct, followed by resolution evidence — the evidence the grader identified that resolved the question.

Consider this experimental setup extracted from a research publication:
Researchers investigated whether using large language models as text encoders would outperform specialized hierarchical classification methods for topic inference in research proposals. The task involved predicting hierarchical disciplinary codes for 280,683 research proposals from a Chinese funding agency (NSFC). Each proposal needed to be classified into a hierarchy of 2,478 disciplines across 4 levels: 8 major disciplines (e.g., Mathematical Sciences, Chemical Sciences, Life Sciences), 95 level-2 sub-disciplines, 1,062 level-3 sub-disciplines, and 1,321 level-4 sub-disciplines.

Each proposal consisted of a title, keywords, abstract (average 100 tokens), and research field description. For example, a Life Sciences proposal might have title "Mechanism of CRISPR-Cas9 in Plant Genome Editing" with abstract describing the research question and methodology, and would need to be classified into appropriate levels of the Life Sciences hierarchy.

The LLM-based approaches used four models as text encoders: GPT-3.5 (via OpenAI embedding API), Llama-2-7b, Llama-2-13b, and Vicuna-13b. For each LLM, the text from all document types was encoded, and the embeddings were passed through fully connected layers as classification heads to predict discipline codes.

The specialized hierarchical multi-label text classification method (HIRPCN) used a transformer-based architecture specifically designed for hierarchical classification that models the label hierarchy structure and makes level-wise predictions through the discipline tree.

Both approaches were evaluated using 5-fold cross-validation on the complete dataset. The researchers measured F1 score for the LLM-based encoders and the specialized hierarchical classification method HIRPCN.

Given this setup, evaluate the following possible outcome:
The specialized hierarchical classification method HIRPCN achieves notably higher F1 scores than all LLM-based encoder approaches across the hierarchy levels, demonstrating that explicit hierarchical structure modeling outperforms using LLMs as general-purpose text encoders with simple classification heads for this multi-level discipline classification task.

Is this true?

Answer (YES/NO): YES